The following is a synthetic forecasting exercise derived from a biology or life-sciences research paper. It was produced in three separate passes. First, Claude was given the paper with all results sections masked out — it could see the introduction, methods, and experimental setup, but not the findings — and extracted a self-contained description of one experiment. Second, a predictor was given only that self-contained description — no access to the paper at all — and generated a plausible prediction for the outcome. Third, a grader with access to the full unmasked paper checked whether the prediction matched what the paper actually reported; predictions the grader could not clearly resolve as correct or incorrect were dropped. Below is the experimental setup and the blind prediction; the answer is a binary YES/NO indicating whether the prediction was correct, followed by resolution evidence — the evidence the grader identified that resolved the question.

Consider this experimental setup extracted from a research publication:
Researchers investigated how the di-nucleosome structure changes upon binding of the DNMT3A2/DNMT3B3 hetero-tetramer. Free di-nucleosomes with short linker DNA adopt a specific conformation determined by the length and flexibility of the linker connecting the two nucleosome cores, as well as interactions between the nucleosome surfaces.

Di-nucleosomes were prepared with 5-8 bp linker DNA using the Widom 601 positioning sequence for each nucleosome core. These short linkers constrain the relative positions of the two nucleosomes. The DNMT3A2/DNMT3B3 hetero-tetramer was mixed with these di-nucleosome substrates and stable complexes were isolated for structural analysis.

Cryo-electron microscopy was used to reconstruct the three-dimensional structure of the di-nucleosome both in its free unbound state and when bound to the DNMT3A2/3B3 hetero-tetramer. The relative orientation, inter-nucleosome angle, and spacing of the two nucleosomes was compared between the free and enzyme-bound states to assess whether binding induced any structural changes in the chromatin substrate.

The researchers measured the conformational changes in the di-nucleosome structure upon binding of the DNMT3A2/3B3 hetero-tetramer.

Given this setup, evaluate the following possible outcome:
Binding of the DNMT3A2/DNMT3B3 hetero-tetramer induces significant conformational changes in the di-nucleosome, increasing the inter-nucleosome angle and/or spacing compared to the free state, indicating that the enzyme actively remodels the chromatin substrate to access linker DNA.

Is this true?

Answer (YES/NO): NO